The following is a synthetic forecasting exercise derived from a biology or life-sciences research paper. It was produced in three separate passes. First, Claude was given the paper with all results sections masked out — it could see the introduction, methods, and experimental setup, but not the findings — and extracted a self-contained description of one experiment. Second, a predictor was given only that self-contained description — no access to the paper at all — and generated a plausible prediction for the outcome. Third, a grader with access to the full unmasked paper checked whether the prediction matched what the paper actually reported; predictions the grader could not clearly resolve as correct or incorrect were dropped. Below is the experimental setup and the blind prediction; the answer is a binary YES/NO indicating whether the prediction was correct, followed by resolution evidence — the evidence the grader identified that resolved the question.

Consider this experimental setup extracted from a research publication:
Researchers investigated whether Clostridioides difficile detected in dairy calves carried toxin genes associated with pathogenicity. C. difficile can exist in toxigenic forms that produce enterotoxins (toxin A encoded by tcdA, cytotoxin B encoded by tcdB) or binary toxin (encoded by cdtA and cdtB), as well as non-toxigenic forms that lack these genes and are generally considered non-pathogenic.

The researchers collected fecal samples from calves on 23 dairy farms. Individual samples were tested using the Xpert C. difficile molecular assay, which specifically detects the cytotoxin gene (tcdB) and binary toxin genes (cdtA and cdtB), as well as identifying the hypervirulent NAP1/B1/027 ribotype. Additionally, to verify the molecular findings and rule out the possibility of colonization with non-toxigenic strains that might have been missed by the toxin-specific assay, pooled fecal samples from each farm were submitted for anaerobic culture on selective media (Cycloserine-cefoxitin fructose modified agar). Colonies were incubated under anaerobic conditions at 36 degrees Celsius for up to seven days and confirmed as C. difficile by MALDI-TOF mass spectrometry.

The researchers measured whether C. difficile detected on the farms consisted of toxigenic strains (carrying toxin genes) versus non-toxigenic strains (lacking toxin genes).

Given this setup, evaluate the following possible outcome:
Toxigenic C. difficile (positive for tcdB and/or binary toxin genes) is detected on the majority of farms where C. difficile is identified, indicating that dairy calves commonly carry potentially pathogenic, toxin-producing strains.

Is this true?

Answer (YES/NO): YES